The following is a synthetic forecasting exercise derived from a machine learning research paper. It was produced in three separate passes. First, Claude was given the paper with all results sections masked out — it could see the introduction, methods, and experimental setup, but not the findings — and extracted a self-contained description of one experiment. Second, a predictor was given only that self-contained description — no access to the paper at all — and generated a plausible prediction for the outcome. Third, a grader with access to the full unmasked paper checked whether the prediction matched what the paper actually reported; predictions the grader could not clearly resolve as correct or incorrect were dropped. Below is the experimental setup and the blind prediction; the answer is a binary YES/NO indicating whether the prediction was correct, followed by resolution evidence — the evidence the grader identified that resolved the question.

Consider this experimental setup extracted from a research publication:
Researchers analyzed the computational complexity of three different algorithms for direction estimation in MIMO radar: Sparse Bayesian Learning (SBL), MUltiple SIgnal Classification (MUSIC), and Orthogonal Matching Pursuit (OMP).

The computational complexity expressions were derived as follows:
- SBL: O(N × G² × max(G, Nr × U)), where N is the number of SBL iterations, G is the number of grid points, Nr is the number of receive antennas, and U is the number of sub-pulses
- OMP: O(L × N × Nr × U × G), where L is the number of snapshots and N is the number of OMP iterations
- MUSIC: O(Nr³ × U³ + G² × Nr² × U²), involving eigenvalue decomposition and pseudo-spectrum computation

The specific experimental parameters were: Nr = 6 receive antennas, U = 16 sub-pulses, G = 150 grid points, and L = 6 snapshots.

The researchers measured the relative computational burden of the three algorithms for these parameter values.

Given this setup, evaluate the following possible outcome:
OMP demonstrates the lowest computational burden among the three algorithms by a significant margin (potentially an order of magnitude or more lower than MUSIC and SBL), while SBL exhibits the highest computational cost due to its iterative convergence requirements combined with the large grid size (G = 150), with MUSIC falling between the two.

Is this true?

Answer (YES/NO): NO